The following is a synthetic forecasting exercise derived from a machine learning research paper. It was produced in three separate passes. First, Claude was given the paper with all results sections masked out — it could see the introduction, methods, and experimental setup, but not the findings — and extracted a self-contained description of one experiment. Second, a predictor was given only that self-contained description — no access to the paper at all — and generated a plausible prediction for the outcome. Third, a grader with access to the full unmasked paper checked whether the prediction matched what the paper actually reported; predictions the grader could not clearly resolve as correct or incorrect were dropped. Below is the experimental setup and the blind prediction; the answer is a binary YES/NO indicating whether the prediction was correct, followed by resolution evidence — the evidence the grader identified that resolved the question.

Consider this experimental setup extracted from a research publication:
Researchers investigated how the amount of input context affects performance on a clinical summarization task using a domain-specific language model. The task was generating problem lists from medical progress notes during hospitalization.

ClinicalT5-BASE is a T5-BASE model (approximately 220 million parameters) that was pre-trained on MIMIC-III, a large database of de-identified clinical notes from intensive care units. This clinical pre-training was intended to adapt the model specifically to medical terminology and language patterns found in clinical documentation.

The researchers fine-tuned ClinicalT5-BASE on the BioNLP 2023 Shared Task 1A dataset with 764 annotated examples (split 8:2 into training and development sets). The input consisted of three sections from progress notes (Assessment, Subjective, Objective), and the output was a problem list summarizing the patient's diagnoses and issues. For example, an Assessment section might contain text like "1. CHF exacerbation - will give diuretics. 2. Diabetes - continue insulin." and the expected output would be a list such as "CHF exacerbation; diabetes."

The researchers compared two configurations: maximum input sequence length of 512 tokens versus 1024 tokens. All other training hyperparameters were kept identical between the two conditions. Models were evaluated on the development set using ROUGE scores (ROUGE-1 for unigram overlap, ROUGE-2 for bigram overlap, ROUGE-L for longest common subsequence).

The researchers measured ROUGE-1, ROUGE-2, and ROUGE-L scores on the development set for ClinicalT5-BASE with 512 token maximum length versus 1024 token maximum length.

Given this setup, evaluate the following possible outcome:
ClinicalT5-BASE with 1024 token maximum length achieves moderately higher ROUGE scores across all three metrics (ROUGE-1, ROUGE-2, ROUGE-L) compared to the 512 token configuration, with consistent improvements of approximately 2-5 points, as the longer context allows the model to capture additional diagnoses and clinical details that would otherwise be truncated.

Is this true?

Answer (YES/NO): NO